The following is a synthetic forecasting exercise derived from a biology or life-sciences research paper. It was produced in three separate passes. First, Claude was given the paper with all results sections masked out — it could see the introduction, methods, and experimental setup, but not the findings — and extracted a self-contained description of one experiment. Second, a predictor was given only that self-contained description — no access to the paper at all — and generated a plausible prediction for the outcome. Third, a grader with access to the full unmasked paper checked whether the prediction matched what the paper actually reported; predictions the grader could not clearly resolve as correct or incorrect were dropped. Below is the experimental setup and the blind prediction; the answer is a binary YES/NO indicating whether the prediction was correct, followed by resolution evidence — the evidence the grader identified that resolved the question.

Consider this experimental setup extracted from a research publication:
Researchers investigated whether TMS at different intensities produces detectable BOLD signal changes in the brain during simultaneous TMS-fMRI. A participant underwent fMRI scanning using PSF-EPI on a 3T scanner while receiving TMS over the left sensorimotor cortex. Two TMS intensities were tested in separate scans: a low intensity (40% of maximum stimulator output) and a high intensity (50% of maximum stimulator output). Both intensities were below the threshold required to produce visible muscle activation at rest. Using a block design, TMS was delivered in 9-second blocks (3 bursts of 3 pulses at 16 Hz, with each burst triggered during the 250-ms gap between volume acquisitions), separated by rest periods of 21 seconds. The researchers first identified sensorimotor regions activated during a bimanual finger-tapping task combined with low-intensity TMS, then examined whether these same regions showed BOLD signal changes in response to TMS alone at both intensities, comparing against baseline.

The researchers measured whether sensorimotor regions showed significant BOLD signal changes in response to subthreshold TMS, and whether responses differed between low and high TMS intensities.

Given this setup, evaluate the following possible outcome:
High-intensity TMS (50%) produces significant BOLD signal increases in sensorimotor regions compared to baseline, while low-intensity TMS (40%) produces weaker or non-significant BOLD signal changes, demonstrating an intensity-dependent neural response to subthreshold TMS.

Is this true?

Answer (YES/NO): YES